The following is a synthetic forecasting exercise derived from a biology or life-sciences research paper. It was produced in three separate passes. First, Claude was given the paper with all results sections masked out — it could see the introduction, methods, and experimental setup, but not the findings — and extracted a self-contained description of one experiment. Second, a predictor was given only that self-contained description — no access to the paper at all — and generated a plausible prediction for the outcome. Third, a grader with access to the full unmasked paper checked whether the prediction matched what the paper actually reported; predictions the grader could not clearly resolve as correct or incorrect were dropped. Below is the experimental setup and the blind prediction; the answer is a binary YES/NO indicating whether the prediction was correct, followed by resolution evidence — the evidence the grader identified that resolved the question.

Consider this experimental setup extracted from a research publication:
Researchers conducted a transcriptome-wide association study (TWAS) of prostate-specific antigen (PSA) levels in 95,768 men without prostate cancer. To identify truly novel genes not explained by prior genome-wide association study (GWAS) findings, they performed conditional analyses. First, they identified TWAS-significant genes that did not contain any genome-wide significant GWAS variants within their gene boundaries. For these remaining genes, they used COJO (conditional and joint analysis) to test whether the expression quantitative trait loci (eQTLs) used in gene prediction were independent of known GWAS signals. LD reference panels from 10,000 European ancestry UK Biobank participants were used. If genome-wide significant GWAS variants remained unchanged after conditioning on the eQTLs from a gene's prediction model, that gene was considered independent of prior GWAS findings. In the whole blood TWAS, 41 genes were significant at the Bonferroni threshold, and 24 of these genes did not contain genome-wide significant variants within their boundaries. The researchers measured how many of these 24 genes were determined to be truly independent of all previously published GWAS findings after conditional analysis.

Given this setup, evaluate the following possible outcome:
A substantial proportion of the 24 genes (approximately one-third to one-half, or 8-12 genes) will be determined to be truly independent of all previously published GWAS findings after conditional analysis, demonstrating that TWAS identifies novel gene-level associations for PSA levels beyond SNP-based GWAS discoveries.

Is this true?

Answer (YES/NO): NO